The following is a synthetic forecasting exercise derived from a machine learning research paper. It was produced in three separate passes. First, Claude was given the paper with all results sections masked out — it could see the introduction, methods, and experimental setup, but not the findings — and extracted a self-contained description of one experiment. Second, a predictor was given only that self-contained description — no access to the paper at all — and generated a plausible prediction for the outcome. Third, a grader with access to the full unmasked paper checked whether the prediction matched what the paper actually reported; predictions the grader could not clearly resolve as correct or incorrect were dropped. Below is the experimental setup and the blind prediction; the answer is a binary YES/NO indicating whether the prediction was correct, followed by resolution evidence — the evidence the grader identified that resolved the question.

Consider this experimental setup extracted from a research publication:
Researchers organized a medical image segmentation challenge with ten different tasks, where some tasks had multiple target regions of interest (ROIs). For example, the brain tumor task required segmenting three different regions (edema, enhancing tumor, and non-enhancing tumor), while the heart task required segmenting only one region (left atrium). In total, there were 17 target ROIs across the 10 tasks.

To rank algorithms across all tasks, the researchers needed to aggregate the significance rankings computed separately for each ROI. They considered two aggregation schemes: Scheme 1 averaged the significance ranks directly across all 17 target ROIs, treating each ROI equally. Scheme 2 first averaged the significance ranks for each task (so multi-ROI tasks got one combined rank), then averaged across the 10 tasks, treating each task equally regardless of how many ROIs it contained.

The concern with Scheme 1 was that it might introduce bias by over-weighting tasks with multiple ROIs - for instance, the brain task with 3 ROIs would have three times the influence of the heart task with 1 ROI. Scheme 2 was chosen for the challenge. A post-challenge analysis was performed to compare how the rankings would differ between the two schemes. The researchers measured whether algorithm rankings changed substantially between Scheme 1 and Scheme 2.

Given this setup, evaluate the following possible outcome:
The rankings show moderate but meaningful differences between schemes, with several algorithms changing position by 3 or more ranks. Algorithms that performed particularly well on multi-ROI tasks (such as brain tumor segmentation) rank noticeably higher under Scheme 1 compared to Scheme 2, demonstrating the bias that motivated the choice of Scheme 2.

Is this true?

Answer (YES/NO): NO